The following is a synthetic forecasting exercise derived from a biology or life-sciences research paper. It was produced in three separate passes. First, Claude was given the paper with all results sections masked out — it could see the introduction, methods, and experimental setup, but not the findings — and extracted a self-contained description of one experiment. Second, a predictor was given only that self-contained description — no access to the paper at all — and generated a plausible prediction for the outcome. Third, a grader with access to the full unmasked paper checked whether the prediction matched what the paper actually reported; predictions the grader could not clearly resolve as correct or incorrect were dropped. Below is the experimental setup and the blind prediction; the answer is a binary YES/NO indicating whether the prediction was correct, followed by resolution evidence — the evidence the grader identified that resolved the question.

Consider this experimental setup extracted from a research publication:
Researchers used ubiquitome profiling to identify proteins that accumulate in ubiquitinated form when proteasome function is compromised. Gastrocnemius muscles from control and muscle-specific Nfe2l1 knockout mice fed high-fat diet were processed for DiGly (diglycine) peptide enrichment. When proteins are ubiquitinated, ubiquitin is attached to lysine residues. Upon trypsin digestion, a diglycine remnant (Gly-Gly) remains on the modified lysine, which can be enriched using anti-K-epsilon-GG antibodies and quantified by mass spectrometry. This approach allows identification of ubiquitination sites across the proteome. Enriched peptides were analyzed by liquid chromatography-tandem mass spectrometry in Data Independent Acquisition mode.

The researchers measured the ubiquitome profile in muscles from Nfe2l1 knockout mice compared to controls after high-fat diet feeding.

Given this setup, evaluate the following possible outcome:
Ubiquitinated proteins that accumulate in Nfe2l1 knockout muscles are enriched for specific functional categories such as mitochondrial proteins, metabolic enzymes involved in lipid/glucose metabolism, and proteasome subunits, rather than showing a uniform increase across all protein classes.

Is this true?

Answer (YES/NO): NO